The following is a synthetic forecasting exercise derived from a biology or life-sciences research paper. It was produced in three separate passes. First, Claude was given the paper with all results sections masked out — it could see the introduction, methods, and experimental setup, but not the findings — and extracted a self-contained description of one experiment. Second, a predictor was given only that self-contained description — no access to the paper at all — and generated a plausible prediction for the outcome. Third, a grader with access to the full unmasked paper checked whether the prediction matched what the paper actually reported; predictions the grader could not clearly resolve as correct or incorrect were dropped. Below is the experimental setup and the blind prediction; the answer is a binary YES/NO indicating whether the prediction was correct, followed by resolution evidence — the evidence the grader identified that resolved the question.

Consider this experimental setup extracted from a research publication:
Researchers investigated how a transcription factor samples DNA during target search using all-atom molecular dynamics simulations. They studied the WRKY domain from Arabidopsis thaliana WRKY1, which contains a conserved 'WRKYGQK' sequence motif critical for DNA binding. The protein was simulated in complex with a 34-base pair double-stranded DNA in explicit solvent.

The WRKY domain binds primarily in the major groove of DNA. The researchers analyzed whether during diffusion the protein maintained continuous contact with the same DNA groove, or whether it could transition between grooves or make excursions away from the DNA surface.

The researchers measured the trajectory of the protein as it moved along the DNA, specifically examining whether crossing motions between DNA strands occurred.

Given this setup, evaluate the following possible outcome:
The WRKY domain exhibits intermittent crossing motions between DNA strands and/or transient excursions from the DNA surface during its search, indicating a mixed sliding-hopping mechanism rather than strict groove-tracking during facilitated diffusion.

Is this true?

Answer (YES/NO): NO